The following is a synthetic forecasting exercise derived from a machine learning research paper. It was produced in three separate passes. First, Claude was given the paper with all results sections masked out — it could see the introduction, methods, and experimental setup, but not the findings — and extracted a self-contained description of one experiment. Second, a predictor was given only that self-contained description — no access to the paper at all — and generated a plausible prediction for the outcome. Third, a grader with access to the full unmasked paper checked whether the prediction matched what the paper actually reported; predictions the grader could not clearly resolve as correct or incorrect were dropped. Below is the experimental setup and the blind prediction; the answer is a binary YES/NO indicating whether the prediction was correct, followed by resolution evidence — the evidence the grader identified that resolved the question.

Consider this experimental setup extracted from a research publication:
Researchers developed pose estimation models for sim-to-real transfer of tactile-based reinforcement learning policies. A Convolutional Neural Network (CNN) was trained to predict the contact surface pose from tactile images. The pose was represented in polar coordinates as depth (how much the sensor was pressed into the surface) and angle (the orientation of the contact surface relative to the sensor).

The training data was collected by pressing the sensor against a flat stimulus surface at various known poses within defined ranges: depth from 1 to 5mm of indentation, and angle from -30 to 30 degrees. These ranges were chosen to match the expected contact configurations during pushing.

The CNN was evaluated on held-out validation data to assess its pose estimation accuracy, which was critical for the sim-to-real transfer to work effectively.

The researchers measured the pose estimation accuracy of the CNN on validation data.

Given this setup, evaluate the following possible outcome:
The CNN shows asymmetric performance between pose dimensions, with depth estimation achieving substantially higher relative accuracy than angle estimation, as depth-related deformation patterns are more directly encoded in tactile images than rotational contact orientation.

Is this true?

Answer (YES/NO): NO